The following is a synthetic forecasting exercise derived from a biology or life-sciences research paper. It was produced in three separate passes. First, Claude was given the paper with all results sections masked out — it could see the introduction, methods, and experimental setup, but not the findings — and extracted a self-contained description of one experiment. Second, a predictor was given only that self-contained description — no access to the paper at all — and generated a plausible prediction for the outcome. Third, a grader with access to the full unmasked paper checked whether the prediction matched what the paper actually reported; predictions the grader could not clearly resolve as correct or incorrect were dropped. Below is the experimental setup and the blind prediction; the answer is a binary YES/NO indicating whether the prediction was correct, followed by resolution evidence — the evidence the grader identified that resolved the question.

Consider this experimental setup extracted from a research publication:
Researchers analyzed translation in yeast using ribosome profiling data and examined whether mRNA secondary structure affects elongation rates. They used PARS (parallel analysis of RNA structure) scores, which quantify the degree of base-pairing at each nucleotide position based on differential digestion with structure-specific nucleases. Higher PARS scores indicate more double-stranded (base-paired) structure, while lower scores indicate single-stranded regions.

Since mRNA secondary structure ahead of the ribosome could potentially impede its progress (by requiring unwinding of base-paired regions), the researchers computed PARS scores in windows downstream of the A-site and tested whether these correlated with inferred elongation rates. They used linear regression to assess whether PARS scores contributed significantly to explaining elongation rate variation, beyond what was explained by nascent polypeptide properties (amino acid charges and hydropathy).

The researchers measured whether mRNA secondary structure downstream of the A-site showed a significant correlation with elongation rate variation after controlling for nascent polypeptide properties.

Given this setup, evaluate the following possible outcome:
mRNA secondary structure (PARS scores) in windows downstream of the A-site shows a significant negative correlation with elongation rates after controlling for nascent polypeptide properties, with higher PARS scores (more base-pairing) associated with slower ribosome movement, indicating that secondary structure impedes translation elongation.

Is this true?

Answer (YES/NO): YES